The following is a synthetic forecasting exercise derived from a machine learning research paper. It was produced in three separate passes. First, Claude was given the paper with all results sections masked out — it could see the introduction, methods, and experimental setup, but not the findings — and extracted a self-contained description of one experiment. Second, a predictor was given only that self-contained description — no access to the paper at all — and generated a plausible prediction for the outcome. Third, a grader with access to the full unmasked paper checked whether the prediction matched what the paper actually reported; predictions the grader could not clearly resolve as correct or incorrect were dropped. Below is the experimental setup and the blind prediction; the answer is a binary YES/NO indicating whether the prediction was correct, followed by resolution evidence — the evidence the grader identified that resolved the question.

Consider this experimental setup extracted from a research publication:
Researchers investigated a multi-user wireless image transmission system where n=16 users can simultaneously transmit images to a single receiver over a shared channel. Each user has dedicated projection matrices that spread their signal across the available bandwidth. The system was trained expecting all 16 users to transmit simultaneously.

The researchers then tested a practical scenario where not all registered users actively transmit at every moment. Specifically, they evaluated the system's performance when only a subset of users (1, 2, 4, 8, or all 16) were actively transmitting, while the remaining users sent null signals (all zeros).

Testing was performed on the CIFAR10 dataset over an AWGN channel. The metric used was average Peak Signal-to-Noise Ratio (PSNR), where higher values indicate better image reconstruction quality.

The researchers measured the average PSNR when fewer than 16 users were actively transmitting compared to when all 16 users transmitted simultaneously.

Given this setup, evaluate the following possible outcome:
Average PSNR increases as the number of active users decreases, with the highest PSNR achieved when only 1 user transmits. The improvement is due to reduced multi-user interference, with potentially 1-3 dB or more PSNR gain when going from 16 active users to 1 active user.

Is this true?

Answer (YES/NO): NO